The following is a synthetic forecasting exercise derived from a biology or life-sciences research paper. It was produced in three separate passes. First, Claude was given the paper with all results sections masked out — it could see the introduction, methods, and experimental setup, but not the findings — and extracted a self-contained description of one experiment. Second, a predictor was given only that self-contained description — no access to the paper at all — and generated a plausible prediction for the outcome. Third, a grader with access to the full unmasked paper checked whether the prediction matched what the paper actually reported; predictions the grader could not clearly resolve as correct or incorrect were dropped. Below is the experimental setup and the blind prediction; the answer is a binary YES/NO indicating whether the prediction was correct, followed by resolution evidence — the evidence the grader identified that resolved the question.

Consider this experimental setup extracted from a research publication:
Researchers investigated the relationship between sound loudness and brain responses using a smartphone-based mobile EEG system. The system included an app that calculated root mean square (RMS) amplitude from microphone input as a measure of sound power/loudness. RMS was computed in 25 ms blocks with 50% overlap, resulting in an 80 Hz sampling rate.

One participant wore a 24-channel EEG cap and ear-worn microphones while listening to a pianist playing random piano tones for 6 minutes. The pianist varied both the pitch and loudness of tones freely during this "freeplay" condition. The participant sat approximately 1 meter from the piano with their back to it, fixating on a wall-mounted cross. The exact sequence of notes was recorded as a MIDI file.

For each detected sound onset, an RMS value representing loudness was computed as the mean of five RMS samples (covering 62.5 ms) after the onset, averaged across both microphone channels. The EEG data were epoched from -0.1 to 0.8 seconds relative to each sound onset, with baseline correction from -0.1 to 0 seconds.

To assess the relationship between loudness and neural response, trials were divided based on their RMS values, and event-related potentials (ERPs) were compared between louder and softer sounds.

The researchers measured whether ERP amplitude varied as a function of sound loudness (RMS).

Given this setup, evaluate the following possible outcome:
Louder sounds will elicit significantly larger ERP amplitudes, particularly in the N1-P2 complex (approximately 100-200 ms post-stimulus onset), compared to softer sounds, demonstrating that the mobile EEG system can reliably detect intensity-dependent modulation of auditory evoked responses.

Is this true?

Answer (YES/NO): NO